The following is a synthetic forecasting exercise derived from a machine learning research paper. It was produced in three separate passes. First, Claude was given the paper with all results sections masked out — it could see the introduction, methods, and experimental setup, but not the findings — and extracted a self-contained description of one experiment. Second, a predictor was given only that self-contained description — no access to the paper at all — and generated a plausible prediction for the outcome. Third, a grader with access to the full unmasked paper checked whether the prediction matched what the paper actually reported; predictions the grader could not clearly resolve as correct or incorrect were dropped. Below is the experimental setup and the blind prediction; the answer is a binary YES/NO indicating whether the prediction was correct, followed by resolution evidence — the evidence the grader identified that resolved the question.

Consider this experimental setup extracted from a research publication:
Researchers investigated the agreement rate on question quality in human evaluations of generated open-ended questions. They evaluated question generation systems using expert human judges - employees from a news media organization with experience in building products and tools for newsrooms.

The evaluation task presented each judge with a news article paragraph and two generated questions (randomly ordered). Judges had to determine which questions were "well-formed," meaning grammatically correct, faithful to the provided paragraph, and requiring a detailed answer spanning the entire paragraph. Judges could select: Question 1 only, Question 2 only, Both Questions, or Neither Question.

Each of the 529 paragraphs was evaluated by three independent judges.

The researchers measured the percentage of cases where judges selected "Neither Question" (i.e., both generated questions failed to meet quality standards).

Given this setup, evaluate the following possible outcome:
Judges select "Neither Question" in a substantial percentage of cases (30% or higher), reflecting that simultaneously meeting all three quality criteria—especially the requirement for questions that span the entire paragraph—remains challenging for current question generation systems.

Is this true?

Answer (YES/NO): NO